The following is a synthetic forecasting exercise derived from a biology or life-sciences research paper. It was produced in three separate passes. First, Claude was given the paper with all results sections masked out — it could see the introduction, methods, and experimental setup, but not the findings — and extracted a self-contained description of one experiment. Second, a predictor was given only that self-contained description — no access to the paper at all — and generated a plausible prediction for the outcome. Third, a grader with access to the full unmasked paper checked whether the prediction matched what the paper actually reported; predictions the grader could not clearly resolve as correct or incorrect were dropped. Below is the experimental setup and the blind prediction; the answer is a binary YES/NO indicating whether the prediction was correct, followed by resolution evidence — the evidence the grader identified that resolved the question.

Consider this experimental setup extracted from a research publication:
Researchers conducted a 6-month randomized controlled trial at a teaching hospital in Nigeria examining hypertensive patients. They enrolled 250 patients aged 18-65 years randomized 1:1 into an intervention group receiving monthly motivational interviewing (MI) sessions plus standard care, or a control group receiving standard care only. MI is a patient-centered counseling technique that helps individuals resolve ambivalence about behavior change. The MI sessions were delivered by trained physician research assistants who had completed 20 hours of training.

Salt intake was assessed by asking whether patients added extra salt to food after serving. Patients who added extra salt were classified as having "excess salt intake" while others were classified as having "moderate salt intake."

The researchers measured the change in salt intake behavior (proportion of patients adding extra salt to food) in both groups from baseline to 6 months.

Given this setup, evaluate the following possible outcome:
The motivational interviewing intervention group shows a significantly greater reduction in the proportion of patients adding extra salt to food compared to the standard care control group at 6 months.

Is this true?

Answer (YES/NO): YES